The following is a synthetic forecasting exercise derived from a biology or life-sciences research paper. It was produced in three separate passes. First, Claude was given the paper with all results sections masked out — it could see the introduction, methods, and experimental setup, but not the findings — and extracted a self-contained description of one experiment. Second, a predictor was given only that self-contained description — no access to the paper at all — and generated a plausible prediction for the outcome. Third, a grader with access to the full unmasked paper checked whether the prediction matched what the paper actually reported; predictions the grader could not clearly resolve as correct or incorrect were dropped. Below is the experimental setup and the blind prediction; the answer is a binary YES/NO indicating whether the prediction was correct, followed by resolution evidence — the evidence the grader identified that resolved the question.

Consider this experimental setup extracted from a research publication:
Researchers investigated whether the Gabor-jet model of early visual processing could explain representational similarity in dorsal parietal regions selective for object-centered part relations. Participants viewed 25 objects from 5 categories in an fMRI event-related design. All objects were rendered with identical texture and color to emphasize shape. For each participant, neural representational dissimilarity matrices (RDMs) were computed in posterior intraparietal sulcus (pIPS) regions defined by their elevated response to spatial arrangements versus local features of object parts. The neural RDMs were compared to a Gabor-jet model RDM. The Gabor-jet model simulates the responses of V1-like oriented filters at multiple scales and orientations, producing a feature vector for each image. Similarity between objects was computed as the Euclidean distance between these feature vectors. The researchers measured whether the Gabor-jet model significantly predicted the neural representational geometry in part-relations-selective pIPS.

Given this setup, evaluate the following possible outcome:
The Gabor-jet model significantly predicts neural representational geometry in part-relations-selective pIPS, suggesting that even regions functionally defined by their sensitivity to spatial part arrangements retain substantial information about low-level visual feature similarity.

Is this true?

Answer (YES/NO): NO